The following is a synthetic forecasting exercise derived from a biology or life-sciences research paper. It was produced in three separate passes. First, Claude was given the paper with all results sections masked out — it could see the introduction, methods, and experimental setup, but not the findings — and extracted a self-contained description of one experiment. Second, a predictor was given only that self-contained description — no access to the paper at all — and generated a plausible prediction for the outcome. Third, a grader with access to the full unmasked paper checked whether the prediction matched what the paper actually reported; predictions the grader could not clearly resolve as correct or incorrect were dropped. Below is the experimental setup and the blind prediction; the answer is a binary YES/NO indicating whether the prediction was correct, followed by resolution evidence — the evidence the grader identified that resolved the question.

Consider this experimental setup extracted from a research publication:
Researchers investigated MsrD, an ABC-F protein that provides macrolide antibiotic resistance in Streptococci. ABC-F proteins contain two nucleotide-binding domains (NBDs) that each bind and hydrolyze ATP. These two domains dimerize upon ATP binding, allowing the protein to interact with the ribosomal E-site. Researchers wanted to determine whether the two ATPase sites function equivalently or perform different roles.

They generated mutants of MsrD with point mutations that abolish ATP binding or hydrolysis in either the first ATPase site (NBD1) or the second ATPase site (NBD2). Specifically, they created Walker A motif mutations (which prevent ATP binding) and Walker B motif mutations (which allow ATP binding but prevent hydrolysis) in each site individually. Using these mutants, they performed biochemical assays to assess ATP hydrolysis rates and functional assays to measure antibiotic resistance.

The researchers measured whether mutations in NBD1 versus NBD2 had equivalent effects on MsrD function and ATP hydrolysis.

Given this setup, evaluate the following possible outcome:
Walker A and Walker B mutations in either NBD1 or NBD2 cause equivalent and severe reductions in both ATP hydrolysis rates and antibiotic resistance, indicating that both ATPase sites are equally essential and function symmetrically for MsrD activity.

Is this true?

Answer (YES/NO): NO